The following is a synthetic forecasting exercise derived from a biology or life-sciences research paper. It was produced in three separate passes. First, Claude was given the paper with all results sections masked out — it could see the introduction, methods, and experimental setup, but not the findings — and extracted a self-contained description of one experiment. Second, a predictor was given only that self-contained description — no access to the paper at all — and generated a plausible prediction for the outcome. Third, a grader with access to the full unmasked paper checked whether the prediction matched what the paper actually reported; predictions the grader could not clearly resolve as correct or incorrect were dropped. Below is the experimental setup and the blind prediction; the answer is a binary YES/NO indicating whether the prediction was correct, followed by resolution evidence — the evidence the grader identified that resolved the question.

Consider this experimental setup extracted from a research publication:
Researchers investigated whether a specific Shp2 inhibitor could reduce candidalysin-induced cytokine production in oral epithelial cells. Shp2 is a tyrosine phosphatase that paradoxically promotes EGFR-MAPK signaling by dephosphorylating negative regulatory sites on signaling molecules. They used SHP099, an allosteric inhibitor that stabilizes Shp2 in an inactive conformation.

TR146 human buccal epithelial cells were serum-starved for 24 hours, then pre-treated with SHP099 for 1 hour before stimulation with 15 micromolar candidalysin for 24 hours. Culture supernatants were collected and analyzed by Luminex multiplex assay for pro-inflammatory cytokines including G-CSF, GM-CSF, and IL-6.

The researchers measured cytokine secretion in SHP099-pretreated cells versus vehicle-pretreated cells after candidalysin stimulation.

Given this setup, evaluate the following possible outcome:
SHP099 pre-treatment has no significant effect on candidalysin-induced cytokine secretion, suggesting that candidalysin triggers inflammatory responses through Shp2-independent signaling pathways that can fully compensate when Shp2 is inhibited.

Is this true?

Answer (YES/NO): NO